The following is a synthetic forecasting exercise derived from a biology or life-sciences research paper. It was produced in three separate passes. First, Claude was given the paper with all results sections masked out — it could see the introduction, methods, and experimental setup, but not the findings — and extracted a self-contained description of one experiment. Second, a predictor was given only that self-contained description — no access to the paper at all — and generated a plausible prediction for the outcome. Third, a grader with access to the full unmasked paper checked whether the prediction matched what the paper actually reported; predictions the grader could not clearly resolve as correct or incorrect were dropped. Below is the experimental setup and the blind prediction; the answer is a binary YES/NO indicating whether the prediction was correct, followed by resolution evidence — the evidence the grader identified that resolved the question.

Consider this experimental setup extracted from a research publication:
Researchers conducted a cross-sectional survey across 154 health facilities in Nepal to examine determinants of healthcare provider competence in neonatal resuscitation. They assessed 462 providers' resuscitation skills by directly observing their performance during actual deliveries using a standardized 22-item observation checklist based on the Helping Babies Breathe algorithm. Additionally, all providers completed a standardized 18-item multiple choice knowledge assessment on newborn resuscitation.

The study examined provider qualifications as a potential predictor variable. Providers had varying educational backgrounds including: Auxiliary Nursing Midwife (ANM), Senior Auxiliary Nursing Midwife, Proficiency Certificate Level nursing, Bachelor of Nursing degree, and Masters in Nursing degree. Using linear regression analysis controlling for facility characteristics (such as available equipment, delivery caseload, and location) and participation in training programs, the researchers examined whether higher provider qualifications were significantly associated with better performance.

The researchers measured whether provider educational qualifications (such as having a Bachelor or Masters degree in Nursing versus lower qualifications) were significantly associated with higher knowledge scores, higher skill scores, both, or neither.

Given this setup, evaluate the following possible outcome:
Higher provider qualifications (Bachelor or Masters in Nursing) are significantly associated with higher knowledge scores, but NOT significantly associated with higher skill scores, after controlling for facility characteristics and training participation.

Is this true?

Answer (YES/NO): YES